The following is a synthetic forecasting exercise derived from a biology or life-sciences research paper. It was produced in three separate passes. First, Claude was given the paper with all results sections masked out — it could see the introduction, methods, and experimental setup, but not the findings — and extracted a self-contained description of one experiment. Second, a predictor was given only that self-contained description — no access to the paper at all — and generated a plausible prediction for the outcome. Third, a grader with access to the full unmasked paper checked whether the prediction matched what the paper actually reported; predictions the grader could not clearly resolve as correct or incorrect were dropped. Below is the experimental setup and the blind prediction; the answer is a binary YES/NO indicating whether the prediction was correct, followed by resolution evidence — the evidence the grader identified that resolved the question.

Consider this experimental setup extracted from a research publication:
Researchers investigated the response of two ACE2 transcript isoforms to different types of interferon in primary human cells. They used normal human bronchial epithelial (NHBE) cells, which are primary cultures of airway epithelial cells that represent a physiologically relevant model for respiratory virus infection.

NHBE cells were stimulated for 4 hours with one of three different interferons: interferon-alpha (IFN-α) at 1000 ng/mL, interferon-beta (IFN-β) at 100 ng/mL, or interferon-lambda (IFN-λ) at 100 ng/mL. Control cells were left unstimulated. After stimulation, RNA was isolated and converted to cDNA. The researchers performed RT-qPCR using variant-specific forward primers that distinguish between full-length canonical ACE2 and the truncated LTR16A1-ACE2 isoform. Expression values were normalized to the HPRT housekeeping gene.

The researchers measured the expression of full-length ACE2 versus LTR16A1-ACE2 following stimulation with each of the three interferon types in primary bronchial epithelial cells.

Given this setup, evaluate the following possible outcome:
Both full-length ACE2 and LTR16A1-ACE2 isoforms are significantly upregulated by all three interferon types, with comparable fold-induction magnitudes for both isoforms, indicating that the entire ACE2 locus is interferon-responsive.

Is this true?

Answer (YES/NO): NO